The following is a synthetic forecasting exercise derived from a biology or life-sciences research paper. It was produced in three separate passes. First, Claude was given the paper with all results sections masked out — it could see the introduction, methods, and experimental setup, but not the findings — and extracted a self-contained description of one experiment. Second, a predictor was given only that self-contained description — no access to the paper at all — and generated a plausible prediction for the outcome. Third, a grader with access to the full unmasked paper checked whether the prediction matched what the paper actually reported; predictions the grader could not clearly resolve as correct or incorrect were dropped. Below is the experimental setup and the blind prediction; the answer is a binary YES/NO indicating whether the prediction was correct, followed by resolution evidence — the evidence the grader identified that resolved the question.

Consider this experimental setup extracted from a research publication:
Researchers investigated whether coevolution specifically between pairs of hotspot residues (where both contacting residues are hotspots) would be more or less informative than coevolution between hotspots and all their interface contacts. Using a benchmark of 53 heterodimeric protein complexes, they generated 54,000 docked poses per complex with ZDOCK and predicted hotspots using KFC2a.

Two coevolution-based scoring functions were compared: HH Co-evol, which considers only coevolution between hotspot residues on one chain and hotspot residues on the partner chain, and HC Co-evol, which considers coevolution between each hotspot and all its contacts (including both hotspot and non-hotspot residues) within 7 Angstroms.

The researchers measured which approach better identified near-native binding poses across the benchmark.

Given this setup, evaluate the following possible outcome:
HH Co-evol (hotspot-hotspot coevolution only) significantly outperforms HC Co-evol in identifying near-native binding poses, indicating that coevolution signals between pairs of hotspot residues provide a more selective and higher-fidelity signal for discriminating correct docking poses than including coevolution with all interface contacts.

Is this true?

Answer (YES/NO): NO